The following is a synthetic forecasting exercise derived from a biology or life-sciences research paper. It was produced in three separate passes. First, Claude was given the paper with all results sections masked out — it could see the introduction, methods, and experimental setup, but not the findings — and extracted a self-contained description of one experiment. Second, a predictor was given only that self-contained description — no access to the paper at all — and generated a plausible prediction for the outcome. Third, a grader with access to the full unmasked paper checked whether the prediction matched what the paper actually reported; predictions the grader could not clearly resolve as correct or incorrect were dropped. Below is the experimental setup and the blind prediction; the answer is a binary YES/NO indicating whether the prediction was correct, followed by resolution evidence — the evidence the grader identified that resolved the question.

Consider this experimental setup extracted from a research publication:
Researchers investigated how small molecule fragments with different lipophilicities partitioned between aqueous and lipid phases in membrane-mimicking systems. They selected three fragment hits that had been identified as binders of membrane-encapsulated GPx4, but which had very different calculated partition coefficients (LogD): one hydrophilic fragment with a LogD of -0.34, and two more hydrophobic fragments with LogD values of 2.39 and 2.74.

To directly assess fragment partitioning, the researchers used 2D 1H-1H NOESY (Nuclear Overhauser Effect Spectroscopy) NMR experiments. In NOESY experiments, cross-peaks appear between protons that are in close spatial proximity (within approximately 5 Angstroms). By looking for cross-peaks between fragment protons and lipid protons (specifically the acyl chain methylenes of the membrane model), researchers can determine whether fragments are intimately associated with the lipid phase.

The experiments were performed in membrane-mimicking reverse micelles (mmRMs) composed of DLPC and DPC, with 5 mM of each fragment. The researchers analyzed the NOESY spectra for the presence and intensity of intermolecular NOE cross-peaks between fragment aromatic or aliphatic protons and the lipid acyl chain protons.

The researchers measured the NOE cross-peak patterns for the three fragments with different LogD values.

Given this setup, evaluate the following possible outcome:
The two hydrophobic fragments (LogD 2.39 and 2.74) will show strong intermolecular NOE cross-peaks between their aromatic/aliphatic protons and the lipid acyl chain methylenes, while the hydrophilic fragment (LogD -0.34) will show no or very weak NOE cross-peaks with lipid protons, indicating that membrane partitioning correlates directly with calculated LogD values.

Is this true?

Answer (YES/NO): NO